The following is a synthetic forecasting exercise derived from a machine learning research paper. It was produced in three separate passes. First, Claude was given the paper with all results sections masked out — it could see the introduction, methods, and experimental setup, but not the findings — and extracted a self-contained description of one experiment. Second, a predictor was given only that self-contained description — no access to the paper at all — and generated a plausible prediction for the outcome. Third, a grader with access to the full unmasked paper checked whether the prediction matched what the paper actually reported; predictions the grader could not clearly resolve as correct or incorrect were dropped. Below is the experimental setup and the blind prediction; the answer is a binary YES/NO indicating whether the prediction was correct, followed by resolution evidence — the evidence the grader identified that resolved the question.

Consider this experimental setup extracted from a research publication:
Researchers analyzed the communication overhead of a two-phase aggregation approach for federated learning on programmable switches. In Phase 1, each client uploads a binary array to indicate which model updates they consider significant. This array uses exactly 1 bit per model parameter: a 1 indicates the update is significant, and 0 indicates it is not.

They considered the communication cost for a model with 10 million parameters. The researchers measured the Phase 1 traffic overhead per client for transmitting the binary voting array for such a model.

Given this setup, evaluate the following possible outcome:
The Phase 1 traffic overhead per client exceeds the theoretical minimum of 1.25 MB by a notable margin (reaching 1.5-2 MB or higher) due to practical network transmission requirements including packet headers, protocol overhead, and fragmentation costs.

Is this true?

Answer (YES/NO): NO